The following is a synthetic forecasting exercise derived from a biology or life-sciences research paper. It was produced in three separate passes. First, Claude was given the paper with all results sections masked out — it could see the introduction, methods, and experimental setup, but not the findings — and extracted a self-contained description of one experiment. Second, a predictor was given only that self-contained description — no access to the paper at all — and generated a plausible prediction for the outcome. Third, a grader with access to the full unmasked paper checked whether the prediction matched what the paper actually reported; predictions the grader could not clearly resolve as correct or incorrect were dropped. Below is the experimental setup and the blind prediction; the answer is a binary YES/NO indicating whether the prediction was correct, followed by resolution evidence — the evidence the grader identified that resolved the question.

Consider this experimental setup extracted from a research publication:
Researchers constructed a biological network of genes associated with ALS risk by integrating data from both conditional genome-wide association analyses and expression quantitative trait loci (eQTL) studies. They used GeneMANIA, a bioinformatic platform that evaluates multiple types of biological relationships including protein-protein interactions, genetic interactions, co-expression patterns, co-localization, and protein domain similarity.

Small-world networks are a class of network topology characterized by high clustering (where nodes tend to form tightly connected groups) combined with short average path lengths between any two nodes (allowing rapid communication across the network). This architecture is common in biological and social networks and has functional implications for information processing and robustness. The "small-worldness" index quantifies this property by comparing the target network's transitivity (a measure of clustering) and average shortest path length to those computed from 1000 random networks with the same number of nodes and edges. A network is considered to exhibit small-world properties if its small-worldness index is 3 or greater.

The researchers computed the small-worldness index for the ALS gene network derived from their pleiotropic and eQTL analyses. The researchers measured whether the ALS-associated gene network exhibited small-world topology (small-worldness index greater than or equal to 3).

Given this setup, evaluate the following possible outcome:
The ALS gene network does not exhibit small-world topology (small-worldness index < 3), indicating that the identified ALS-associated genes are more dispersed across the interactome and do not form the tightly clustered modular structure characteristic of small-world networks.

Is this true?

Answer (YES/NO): NO